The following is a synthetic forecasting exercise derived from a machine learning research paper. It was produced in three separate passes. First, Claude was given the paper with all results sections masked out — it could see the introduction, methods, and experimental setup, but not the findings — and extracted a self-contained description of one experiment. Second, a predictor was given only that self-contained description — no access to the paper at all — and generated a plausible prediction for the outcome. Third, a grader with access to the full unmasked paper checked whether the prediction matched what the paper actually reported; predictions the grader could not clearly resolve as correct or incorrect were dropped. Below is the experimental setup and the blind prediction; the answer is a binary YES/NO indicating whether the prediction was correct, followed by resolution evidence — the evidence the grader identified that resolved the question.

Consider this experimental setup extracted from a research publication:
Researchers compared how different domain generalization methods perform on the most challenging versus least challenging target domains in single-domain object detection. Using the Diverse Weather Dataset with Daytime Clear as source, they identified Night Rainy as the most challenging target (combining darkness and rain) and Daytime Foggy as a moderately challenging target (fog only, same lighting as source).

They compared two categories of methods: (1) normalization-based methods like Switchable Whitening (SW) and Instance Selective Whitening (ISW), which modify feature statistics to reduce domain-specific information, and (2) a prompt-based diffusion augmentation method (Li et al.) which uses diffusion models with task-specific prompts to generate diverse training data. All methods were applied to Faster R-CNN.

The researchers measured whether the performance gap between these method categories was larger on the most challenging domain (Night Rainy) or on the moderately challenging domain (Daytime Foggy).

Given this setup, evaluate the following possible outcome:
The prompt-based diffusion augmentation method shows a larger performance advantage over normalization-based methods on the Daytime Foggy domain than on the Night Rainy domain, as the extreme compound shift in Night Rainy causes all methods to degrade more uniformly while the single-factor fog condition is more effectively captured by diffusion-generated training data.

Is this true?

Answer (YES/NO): YES